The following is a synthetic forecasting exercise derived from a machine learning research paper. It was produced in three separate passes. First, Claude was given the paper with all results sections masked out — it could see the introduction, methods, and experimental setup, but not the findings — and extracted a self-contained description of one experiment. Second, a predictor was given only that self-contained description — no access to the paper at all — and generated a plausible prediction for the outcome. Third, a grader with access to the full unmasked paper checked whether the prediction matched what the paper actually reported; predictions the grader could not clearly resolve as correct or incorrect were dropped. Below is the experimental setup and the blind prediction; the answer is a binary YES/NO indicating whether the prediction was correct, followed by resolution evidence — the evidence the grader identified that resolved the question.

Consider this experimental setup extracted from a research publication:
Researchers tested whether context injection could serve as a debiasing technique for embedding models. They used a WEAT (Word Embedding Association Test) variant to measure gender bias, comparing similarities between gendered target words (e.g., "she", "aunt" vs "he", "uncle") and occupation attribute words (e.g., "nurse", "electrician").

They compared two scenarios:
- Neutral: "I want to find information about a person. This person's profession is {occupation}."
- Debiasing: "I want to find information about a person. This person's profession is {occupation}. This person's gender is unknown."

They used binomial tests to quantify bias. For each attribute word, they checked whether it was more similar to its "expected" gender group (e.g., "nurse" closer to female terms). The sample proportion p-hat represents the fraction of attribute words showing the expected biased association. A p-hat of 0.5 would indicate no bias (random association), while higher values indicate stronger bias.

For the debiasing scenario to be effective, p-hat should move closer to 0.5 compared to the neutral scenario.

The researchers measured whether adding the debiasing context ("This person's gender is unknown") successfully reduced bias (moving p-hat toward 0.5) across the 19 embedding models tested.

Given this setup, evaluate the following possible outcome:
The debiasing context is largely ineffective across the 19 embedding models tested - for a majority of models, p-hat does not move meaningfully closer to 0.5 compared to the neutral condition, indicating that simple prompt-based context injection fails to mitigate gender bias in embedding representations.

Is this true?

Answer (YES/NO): YES